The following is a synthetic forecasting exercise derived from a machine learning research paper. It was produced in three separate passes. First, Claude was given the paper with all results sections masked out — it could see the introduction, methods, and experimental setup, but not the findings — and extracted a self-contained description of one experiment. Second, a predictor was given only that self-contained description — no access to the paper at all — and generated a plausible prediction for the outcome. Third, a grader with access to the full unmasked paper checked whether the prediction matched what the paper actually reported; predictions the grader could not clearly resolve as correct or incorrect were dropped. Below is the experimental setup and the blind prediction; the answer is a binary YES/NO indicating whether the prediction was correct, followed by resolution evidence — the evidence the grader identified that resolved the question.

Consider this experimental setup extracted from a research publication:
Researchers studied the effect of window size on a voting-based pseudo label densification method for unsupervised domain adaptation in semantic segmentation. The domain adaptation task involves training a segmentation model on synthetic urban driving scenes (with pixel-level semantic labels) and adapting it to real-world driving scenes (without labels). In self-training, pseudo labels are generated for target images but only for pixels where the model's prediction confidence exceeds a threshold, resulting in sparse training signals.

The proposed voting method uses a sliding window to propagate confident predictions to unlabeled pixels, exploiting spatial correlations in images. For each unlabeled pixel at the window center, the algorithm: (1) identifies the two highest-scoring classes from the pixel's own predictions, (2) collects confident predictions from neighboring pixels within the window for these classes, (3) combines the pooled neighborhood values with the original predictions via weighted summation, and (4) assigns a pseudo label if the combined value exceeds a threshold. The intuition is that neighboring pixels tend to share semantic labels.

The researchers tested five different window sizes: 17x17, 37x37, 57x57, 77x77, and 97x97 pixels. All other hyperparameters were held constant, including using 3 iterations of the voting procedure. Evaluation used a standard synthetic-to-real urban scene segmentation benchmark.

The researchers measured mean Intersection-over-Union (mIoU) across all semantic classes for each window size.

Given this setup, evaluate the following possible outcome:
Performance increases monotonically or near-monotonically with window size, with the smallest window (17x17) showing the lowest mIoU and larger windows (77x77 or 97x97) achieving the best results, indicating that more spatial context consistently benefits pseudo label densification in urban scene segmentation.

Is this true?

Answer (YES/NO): NO